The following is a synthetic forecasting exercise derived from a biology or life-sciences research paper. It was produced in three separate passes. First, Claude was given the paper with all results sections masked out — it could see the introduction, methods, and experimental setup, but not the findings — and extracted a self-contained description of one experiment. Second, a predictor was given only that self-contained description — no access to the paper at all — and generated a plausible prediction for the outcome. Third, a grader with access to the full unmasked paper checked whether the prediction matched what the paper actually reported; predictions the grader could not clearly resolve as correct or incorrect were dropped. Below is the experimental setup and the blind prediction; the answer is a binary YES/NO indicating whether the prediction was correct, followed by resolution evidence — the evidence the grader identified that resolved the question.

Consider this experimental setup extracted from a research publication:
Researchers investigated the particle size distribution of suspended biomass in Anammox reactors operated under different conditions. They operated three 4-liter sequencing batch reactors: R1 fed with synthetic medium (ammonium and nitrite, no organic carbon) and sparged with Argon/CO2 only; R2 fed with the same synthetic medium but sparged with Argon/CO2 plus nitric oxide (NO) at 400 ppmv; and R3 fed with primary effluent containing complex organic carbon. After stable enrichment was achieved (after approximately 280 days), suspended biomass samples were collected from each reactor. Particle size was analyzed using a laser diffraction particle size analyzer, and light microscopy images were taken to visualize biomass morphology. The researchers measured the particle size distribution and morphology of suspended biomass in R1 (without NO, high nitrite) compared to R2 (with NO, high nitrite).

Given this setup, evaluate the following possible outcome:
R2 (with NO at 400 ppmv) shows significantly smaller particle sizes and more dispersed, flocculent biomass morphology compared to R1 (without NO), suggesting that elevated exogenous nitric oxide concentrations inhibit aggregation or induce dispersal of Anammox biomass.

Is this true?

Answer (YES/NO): NO